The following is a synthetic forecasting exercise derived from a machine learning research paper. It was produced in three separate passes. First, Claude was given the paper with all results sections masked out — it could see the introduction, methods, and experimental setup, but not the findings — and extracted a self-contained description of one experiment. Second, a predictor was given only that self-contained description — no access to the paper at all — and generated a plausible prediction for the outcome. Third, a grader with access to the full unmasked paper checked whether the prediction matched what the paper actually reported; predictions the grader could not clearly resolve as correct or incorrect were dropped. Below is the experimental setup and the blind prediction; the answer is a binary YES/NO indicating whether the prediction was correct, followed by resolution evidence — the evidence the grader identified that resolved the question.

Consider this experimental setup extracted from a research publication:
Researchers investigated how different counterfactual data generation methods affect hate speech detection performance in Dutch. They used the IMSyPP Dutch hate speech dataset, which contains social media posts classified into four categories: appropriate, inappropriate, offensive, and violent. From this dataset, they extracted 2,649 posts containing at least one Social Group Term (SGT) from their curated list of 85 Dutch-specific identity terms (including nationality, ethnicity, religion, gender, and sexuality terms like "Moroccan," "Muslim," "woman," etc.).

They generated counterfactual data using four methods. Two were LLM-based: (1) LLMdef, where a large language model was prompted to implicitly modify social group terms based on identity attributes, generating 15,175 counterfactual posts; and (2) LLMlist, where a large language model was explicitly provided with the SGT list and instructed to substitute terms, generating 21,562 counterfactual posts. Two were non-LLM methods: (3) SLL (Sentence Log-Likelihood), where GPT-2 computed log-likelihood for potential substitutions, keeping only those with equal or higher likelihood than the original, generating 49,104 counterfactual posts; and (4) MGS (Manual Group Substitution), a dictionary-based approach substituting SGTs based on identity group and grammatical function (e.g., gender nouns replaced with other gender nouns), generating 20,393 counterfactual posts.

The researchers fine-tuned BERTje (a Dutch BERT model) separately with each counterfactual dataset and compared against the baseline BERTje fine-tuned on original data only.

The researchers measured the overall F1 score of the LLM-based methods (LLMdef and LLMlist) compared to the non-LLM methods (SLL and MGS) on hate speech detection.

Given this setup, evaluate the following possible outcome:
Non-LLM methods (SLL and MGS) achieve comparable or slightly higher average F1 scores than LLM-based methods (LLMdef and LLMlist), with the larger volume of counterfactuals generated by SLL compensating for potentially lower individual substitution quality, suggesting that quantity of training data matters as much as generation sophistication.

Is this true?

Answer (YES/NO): NO